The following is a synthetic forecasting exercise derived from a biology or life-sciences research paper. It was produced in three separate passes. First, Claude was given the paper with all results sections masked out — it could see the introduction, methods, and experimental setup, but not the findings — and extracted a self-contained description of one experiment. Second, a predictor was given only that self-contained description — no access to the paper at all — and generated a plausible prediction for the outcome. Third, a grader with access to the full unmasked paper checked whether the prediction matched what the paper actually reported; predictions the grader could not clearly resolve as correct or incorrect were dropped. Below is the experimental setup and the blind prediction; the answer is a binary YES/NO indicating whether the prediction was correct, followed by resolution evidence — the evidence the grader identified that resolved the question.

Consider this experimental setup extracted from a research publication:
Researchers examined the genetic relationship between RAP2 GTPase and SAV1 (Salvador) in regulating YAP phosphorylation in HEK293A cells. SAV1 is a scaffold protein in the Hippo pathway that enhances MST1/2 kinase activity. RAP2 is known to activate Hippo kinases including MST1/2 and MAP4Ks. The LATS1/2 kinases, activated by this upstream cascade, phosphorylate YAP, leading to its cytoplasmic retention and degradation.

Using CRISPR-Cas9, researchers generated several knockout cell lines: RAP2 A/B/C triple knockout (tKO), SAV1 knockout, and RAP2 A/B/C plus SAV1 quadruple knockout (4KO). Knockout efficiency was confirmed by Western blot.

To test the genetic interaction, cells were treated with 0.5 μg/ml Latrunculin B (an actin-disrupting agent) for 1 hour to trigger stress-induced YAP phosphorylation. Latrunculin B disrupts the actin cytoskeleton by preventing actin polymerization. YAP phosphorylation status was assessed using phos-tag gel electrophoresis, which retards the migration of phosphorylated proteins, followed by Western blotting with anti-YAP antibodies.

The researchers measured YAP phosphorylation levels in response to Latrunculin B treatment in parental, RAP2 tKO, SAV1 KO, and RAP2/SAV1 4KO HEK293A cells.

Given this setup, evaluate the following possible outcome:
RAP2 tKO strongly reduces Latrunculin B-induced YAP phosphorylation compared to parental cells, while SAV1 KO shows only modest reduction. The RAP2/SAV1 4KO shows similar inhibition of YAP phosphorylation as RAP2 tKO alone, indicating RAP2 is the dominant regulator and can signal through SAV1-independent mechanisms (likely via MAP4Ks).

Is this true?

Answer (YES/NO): NO